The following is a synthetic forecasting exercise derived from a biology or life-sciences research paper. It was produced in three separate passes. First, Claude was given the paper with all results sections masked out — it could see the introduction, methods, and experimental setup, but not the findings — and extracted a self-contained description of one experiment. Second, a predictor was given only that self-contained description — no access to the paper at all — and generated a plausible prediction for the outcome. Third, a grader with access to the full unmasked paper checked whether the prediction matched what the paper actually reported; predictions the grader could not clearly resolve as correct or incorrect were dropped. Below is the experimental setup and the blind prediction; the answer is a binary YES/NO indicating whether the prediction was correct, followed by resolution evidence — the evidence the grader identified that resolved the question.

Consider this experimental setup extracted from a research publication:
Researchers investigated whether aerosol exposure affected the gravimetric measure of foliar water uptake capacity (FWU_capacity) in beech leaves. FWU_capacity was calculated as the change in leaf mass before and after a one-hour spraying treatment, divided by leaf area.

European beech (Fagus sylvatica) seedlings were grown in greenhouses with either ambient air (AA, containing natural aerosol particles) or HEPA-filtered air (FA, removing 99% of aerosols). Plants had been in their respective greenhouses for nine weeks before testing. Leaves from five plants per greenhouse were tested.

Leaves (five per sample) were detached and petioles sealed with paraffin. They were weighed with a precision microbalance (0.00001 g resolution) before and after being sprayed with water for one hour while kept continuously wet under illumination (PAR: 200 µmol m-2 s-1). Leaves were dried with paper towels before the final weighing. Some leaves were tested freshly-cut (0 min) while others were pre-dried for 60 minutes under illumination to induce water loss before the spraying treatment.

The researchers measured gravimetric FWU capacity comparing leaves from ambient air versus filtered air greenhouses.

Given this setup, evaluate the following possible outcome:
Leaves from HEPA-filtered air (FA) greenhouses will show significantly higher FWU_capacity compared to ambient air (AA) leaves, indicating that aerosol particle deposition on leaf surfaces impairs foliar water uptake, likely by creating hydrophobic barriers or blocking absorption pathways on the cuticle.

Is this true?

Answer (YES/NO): NO